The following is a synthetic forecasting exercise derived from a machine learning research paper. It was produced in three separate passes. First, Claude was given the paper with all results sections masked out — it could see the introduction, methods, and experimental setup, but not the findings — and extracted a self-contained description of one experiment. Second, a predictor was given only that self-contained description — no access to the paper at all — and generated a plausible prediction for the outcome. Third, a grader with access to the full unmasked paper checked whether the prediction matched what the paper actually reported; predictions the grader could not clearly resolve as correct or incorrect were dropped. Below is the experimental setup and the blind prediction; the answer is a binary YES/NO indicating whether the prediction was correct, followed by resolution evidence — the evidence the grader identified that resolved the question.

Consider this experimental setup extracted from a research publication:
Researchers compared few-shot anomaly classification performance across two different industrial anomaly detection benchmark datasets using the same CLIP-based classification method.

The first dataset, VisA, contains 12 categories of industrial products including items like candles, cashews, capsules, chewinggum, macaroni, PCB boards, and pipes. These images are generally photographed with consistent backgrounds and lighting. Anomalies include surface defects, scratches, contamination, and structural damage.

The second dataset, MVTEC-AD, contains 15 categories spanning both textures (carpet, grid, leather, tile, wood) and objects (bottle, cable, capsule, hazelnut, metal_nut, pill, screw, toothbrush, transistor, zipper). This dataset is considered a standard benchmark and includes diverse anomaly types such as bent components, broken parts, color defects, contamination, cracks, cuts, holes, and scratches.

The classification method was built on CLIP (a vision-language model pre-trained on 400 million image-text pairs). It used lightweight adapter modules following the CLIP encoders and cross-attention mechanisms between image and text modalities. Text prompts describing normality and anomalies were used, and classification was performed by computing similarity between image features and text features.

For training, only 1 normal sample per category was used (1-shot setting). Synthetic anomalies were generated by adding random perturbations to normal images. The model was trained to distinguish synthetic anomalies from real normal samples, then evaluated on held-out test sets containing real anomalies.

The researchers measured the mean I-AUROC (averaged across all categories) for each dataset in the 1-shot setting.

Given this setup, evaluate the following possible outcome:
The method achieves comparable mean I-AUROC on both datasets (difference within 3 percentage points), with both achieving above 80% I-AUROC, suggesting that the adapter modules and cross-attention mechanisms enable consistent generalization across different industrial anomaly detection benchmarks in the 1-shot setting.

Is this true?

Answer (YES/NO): NO